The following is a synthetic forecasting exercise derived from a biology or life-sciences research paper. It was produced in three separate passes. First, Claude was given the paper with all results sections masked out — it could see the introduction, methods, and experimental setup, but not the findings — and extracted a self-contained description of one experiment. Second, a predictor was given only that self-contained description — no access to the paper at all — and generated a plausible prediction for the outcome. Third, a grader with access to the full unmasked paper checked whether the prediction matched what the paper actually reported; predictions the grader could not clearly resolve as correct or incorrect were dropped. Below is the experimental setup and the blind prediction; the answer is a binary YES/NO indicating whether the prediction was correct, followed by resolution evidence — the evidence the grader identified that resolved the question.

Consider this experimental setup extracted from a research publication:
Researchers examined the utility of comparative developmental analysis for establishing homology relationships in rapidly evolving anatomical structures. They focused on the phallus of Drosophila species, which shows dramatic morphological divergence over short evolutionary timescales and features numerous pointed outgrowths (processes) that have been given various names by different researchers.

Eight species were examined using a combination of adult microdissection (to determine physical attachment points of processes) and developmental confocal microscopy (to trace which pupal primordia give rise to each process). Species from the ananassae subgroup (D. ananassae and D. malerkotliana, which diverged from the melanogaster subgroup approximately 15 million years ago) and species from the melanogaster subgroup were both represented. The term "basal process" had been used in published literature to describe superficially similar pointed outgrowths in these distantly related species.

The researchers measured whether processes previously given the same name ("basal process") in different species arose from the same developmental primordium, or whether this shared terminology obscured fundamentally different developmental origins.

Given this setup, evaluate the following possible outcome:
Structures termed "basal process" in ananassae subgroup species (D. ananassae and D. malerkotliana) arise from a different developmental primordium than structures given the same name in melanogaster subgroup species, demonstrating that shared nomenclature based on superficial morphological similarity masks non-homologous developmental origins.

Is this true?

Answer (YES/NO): NO